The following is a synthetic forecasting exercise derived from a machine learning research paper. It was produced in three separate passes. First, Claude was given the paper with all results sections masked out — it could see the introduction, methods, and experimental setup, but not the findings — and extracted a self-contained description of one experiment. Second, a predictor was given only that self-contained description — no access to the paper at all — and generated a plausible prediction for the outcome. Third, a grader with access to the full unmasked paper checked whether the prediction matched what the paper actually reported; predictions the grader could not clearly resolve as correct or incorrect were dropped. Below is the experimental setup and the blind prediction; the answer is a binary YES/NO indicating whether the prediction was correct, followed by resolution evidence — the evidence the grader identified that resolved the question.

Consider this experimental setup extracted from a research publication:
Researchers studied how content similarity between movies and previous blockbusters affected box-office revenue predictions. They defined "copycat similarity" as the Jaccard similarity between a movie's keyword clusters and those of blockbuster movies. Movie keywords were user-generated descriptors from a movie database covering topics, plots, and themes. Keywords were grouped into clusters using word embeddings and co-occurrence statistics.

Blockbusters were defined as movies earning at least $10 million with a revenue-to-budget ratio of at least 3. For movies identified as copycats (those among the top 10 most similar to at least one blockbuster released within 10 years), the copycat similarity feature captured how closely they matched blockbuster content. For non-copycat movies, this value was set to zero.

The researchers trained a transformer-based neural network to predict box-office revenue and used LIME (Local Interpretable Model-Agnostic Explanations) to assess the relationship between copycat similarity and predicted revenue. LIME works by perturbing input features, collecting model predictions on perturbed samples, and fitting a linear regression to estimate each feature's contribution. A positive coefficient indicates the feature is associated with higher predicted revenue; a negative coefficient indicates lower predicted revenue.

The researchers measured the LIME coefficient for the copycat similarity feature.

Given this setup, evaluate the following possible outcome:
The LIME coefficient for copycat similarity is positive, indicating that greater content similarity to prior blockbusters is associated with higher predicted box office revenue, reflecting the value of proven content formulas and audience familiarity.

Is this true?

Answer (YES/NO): NO